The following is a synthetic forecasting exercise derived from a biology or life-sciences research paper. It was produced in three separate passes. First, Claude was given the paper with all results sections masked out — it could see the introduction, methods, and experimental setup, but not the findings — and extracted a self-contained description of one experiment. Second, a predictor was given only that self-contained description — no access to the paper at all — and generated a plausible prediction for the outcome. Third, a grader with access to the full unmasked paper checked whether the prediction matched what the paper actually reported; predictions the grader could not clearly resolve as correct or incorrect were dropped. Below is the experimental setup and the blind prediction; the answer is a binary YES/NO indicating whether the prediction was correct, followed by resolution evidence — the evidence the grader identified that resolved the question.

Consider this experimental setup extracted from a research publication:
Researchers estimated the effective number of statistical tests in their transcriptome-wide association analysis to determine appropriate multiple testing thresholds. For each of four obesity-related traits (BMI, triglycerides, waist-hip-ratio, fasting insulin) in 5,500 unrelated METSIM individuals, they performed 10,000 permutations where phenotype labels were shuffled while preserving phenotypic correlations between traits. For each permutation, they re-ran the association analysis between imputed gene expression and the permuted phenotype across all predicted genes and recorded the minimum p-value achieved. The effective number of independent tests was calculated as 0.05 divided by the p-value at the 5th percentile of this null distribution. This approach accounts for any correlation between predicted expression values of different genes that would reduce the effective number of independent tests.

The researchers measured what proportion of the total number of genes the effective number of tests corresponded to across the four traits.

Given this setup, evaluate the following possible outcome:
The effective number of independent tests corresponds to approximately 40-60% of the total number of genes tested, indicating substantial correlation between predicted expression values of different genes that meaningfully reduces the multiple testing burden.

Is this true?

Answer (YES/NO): NO